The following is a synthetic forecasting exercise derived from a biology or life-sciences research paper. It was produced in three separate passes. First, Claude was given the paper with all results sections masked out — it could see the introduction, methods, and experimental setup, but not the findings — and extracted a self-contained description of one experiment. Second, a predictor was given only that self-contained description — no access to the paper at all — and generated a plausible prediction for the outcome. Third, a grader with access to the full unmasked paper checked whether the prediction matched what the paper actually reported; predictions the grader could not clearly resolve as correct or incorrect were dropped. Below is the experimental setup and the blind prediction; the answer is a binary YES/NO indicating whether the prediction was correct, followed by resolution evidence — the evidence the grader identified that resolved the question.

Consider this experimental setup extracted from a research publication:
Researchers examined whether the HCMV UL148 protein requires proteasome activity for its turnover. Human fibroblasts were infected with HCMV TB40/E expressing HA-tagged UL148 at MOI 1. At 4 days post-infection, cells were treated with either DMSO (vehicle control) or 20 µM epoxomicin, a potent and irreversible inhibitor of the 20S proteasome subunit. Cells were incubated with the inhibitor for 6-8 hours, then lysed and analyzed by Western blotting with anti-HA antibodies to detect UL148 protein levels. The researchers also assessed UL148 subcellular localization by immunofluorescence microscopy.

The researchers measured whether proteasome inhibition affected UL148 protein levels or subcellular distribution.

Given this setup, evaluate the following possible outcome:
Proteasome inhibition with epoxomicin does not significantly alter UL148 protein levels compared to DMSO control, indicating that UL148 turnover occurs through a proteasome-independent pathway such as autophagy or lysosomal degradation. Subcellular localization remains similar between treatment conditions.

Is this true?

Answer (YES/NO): NO